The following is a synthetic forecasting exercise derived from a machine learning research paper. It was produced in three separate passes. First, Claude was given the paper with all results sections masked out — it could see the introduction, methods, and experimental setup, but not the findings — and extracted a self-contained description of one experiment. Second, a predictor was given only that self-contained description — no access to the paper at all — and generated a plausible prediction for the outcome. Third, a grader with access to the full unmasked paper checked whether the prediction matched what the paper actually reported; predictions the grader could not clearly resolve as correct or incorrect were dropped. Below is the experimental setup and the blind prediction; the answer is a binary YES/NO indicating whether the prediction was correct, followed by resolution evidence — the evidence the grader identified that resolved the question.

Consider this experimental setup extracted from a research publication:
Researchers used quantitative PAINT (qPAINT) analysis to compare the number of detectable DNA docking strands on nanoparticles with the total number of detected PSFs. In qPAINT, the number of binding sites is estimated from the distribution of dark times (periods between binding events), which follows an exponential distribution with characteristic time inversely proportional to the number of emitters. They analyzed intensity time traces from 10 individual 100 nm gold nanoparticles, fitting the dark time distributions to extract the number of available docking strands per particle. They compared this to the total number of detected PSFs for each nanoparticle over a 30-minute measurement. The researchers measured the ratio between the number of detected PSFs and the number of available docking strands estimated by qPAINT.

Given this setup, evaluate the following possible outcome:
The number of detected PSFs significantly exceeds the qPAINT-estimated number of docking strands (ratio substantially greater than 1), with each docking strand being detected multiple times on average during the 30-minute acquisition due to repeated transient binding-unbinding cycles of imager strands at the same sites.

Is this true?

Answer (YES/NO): YES